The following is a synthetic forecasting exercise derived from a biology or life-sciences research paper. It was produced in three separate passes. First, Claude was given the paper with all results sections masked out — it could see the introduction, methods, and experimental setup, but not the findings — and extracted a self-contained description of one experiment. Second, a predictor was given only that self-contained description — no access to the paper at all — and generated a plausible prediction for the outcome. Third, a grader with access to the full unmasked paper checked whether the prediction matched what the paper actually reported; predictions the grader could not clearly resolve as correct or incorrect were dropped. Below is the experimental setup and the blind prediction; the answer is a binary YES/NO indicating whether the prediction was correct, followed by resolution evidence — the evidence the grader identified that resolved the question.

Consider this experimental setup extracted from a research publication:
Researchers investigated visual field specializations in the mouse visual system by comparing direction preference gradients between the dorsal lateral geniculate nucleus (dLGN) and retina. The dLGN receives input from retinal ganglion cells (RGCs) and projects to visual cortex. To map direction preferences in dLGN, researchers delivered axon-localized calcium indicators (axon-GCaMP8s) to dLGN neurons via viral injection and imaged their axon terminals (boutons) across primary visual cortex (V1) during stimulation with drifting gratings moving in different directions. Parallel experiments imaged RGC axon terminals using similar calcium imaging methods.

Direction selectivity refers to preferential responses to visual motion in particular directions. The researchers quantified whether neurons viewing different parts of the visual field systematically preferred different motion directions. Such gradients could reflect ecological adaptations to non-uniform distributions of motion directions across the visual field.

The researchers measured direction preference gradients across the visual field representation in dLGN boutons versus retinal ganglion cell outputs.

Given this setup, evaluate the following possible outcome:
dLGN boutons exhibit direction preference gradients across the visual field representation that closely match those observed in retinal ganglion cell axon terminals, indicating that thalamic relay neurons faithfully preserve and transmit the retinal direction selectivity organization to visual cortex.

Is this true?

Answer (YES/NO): NO